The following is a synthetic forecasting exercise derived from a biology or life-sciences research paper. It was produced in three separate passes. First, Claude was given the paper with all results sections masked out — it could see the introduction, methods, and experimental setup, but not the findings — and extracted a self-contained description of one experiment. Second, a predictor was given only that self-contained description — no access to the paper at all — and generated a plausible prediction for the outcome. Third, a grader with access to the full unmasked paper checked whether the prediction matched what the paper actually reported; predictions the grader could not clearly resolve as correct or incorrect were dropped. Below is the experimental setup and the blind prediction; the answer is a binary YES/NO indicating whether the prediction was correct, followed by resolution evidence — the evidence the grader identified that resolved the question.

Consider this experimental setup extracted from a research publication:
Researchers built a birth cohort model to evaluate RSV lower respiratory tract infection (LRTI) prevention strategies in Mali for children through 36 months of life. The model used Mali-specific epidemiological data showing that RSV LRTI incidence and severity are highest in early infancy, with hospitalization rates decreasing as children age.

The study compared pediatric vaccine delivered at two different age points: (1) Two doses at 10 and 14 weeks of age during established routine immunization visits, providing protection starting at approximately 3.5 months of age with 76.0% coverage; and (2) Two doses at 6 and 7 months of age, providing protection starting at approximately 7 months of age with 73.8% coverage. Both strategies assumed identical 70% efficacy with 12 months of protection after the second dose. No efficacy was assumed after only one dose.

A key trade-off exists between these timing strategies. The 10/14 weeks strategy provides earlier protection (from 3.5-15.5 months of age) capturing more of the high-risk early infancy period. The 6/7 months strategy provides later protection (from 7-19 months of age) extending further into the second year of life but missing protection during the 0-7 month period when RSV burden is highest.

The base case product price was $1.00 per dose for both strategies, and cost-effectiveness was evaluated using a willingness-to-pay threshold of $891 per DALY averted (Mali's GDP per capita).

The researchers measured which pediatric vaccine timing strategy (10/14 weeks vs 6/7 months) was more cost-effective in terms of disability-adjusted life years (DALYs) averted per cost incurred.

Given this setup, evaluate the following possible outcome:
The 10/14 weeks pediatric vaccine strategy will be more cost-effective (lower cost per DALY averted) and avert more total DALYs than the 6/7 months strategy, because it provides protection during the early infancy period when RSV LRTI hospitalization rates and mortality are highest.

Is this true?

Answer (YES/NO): YES